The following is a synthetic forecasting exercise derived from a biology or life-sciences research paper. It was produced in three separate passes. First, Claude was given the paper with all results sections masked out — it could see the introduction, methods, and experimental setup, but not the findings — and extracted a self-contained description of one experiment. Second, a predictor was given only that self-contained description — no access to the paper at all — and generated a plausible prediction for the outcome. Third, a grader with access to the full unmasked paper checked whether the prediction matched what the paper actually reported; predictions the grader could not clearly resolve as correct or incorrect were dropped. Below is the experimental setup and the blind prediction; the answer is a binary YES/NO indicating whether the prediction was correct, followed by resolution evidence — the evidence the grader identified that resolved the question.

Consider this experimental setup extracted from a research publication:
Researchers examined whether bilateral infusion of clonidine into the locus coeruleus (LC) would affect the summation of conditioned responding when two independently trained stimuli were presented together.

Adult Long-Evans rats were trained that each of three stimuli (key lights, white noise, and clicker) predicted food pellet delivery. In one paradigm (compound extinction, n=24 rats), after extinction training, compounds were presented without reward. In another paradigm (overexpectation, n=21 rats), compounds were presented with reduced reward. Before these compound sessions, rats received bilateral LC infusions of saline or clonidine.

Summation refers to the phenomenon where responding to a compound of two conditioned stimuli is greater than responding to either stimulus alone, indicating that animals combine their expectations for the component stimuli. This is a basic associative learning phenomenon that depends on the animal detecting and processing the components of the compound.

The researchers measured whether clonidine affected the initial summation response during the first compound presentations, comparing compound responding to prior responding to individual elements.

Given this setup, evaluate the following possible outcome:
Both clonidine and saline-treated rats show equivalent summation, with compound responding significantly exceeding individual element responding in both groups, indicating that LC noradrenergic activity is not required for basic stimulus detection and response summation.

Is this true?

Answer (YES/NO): YES